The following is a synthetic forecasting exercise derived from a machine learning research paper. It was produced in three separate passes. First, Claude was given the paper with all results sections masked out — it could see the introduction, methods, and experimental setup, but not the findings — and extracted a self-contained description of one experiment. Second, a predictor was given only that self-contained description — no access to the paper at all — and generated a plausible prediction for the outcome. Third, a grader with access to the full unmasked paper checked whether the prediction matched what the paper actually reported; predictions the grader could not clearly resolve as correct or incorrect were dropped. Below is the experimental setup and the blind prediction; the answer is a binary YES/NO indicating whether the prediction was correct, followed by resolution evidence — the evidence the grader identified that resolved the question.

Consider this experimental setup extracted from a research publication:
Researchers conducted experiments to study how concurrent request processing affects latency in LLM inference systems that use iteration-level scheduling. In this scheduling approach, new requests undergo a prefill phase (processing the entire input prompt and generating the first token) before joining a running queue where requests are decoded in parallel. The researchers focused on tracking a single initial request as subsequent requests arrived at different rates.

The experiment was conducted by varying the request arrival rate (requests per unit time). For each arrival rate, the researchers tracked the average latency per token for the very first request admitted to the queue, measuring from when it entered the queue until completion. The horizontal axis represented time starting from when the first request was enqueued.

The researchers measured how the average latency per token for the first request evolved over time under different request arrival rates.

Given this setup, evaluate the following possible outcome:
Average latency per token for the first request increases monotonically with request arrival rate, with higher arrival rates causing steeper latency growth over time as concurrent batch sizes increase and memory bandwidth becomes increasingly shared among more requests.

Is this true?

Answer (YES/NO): YES